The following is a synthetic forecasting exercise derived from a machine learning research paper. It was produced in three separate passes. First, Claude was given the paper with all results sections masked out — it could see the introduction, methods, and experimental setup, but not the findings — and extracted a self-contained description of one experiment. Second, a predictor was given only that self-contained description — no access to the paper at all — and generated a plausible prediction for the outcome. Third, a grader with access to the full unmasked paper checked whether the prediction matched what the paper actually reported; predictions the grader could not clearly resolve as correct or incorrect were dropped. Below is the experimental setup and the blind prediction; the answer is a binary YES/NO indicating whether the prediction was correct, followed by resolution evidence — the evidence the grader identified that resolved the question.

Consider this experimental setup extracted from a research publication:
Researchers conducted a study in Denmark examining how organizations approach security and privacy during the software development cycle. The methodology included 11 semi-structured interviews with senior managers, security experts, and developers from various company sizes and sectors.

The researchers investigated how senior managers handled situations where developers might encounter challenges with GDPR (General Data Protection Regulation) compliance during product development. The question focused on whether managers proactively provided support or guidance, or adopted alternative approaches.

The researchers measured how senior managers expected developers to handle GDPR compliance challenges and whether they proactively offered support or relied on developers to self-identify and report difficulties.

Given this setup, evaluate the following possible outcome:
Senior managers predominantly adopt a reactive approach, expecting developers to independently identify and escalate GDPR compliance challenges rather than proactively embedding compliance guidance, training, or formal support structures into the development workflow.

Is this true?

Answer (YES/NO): YES